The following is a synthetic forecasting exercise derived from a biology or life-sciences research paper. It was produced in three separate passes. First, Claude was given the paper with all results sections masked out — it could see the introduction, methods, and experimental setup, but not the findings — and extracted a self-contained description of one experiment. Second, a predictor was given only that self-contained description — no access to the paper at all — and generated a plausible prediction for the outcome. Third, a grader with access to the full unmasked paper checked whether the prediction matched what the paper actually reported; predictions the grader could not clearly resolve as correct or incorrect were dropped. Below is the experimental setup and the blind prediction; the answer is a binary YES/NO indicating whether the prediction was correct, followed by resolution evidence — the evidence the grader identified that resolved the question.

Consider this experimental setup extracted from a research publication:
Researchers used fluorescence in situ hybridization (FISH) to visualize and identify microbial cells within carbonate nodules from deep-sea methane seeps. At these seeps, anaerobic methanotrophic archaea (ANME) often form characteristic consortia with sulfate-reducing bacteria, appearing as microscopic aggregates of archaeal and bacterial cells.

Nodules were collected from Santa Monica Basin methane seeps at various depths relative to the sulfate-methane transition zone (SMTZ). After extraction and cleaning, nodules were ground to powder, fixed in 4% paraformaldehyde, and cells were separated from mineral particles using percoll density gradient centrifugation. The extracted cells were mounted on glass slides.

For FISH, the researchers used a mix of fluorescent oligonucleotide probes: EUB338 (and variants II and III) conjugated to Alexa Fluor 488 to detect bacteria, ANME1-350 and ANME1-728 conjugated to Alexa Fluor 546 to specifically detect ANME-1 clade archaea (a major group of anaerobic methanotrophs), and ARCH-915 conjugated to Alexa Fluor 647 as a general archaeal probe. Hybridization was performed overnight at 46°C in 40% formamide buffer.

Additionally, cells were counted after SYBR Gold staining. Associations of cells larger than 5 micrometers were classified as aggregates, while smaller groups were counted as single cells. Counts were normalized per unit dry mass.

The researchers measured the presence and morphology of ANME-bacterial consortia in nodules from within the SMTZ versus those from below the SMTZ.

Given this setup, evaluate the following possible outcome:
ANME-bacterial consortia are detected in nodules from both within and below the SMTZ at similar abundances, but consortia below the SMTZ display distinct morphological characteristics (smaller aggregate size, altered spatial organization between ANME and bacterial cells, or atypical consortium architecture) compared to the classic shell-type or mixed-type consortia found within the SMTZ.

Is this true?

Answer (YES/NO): NO